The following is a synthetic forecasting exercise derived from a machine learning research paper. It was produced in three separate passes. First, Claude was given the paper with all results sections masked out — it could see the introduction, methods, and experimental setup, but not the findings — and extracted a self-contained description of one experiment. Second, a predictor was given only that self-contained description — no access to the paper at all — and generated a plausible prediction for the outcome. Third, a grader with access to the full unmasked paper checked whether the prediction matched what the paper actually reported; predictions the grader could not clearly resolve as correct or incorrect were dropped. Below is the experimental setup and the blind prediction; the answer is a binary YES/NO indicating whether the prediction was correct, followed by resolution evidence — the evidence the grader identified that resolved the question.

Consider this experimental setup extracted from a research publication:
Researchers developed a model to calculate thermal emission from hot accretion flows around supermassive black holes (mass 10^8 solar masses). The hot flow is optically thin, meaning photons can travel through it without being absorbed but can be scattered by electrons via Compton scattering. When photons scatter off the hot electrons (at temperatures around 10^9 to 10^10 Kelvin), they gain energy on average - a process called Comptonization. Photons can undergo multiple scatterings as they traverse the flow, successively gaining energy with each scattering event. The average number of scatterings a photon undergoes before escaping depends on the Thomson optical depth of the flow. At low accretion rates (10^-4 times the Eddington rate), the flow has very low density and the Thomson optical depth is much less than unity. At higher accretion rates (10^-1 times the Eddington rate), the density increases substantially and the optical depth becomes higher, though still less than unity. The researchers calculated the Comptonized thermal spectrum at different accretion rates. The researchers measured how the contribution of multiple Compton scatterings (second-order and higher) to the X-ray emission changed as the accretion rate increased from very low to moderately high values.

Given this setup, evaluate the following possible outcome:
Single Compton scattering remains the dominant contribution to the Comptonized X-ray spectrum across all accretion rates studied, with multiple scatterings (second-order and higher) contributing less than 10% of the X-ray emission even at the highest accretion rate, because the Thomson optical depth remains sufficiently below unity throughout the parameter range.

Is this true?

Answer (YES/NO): NO